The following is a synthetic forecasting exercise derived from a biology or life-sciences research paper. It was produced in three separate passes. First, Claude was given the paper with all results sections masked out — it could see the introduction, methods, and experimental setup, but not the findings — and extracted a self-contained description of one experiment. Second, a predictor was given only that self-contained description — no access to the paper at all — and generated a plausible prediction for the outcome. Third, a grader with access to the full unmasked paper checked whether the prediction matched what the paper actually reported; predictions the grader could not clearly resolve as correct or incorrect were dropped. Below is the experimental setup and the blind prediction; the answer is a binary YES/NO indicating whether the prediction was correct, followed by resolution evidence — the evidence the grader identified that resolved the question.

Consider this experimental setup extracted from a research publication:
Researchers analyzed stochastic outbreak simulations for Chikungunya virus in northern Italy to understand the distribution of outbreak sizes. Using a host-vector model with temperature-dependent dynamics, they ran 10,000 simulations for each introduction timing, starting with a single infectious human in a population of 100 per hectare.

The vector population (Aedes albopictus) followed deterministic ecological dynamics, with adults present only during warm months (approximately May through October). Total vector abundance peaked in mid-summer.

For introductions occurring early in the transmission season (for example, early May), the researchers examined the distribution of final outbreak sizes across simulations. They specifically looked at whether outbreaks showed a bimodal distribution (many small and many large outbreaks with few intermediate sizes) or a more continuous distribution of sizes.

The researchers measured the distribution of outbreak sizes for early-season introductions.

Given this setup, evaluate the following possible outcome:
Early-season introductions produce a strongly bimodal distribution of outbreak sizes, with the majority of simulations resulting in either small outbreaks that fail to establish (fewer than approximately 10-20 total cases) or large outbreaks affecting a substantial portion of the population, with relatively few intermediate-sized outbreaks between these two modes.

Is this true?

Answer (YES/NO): YES